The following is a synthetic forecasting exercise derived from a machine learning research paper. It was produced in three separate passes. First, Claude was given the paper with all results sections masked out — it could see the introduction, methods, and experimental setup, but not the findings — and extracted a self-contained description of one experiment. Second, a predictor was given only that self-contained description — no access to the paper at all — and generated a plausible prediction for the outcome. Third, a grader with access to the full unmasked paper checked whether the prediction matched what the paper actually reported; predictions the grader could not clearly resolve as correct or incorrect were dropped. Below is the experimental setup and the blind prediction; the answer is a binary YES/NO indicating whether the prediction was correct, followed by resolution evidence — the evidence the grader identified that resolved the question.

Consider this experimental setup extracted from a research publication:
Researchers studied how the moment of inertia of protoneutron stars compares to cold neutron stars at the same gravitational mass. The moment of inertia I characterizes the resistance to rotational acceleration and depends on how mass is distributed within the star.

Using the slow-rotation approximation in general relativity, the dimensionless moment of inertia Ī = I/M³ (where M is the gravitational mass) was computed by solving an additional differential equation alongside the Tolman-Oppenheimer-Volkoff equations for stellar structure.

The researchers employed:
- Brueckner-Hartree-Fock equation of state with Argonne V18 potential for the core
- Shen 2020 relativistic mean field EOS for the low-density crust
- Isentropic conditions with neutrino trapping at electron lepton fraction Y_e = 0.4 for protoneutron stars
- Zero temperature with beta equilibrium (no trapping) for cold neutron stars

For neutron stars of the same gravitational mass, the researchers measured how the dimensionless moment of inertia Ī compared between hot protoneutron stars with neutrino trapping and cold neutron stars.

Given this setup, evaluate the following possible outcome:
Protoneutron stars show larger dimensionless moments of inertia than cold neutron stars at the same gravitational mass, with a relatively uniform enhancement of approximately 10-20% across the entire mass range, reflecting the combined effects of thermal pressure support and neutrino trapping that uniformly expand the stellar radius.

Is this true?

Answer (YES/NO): NO